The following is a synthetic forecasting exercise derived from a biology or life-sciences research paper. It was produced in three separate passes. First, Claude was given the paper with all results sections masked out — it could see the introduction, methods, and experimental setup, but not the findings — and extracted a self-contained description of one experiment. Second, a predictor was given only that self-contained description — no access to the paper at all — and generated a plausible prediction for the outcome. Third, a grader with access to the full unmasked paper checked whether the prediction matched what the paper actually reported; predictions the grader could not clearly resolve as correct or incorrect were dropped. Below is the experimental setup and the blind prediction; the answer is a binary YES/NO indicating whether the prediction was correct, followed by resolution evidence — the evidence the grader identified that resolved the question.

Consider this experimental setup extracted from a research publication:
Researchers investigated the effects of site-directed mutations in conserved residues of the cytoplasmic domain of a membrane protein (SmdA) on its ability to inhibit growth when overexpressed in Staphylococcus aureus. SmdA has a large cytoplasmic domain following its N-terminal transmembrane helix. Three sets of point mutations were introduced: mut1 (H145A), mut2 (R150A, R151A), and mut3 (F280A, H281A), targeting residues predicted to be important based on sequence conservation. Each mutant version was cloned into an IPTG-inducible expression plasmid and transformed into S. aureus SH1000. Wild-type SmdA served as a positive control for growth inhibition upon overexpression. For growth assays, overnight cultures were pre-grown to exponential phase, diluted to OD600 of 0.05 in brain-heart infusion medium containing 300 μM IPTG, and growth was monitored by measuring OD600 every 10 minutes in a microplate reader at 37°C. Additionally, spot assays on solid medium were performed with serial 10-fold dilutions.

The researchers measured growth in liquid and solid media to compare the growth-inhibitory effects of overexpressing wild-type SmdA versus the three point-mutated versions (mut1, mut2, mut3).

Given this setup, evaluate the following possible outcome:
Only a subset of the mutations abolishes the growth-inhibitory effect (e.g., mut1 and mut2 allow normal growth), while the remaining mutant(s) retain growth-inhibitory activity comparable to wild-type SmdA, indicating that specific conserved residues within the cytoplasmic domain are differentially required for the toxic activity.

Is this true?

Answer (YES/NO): NO